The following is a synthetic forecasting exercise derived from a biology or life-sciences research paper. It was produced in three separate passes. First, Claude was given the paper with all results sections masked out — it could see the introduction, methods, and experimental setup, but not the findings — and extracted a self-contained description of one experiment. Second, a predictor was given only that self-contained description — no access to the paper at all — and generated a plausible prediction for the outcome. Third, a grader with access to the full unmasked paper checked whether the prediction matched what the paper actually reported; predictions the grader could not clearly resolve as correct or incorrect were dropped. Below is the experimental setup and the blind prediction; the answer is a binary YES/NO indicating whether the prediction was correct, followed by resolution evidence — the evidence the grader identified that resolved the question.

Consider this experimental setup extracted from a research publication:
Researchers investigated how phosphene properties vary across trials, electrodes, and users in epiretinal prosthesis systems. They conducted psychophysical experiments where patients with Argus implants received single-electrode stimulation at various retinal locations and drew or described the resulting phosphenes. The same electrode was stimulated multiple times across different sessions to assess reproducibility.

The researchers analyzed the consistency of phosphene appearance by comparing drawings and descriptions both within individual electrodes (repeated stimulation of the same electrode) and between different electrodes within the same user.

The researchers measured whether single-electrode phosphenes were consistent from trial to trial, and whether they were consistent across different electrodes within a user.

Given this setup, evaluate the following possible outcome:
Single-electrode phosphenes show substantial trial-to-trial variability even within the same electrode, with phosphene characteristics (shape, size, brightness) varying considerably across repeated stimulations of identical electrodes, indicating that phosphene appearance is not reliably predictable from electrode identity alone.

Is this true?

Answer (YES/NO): NO